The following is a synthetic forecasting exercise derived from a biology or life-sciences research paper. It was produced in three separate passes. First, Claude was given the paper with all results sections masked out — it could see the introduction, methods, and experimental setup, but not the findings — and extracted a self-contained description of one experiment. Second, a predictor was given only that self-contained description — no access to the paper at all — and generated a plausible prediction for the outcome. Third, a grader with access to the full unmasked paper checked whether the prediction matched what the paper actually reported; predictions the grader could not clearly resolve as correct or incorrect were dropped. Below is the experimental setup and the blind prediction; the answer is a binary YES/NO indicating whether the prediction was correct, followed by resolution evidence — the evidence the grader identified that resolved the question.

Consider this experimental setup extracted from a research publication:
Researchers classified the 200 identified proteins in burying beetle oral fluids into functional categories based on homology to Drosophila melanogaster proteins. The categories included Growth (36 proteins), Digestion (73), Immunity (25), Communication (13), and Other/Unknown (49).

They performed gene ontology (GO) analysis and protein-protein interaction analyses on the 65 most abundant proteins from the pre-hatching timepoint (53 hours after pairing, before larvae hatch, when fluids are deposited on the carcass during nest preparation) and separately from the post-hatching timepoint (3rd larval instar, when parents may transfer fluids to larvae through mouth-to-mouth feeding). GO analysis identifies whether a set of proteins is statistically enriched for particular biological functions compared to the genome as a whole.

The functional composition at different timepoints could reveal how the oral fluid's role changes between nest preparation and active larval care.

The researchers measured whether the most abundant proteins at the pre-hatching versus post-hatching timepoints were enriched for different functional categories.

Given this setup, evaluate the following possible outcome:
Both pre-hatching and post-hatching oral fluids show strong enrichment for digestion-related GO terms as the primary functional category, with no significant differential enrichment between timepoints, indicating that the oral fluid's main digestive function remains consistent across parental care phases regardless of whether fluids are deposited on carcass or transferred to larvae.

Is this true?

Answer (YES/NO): YES